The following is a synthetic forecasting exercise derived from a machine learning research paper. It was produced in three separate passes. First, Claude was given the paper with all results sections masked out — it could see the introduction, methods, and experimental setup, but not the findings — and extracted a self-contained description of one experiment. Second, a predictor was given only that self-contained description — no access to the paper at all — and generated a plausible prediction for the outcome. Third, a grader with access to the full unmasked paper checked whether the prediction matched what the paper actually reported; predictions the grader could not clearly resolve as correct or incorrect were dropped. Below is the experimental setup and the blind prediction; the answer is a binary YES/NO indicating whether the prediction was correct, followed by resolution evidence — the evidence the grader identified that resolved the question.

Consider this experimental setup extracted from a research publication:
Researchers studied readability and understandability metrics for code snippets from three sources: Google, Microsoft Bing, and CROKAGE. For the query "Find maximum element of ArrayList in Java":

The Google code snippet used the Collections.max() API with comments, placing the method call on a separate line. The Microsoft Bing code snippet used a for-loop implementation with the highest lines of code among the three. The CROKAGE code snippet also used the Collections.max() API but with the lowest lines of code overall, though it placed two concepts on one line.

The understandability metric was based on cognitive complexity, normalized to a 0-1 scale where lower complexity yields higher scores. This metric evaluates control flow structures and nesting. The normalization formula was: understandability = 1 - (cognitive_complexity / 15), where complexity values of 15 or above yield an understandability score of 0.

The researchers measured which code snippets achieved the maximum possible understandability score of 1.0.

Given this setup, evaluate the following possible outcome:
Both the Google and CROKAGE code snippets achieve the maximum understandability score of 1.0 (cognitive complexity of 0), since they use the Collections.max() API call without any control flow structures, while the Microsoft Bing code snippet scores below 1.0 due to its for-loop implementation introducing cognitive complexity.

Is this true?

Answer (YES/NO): YES